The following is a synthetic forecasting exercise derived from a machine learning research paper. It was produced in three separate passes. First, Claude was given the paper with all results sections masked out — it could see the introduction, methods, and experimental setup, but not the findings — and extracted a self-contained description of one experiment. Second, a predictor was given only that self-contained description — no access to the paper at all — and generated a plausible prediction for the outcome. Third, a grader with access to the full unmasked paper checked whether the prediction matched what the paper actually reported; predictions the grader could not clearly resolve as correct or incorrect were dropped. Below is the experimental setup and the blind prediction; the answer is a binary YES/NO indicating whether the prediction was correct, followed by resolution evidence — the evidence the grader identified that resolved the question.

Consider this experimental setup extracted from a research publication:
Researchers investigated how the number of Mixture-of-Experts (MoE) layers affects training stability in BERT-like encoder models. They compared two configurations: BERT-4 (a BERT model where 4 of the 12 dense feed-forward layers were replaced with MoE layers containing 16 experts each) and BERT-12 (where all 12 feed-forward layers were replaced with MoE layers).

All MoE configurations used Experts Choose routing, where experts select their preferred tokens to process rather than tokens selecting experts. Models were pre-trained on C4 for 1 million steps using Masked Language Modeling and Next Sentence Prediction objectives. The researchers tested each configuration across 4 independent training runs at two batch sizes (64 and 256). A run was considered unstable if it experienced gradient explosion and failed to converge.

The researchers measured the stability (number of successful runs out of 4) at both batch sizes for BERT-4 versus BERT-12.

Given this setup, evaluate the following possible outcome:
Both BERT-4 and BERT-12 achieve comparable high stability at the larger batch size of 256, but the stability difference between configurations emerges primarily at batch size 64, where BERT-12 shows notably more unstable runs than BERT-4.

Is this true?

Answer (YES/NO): NO